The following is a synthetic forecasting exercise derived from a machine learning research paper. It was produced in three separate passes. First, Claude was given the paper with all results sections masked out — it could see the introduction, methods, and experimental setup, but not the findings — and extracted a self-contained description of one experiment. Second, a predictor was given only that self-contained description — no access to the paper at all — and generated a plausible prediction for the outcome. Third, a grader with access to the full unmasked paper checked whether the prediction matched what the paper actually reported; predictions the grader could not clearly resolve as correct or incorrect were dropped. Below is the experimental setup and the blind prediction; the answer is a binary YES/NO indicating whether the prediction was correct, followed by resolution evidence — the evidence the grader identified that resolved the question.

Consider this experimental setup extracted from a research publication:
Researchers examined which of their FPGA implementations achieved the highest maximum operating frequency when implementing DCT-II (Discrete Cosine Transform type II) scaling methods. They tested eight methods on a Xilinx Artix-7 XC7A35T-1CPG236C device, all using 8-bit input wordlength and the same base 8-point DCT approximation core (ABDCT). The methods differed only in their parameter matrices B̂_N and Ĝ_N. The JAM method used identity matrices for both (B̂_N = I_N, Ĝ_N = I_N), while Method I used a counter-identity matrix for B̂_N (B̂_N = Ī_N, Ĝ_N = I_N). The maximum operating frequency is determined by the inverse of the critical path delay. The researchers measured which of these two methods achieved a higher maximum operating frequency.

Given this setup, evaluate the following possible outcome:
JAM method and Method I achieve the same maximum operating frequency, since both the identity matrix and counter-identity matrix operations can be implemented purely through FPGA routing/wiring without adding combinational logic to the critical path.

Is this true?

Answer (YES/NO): NO